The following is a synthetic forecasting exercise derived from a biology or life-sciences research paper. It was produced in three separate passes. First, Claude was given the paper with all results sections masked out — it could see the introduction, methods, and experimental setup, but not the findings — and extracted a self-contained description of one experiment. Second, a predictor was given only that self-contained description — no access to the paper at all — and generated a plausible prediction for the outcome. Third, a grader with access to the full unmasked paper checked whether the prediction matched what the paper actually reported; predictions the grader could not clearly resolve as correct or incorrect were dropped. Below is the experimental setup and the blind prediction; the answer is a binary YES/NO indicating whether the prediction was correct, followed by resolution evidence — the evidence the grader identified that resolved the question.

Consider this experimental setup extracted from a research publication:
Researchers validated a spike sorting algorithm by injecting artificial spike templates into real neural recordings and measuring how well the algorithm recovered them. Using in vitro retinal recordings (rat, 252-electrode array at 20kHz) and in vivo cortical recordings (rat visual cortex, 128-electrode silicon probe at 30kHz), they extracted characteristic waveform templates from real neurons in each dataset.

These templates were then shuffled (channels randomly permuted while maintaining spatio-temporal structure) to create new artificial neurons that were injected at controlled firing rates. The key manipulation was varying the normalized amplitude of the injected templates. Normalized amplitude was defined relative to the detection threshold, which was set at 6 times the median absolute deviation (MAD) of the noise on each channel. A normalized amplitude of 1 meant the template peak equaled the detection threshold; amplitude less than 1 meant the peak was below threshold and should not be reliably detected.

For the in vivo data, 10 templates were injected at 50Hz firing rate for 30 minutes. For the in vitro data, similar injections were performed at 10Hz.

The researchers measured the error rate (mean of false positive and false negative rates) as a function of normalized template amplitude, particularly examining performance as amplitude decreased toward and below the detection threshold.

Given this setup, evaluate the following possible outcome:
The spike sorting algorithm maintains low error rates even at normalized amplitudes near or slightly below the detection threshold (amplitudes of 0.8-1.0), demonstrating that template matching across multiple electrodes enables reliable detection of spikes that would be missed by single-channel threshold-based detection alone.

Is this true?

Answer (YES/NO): NO